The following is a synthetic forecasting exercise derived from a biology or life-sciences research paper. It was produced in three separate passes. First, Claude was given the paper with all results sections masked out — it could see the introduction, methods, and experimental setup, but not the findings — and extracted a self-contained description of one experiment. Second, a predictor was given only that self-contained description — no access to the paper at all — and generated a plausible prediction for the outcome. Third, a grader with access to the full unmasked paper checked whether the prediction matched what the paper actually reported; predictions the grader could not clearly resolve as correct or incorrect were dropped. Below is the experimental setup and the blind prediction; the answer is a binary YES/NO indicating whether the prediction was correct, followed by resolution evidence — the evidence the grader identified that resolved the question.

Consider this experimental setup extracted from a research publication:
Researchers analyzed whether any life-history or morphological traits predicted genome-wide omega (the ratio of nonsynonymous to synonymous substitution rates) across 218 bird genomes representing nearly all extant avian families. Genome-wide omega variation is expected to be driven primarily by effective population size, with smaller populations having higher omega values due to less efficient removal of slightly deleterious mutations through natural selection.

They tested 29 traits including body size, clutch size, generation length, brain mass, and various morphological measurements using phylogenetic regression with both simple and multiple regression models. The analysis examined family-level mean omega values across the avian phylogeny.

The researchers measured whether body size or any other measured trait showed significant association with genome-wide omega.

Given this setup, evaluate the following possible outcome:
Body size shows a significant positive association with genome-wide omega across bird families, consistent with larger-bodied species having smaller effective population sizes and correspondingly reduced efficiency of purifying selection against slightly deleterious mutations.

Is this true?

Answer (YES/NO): NO